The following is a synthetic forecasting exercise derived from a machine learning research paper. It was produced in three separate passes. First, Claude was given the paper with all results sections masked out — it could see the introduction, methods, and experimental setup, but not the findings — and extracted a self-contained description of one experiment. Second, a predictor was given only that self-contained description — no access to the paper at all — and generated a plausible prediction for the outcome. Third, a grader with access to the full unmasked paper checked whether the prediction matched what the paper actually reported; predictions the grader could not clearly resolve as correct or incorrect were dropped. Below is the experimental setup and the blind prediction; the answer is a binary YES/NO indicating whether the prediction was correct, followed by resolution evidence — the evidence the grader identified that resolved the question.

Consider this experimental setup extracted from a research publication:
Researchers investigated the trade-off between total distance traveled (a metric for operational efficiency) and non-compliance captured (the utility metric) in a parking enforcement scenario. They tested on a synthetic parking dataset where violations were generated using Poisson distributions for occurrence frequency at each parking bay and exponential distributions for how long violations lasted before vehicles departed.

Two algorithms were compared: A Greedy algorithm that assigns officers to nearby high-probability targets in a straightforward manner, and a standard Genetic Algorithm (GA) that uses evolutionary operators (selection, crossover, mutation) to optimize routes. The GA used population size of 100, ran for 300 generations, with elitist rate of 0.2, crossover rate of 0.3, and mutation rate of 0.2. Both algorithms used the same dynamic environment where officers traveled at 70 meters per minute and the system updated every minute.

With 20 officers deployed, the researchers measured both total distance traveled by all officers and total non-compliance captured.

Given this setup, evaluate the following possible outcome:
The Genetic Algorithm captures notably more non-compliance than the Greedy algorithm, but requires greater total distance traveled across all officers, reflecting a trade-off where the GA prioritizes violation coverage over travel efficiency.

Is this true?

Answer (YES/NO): NO